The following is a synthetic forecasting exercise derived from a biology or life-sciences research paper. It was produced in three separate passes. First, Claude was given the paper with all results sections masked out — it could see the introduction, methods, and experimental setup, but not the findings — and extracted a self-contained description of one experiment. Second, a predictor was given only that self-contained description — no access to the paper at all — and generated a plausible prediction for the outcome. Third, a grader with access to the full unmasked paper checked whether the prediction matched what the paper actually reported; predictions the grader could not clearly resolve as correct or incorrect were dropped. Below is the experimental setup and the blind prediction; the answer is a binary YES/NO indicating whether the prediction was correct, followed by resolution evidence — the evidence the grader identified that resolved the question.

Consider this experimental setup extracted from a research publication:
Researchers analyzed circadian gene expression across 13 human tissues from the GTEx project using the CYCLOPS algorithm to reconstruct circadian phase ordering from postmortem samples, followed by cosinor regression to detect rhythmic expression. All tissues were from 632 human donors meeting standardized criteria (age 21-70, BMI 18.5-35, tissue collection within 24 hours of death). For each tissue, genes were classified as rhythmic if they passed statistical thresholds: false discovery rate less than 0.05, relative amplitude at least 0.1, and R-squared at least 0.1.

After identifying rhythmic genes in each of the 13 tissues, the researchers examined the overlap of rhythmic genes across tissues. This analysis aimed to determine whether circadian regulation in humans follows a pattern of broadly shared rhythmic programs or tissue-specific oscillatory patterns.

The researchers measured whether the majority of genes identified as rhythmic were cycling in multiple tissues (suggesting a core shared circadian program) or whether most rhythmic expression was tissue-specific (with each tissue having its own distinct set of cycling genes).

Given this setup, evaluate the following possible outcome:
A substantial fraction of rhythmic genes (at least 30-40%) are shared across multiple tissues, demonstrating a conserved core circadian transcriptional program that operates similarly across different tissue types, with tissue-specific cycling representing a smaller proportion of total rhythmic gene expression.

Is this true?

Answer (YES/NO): NO